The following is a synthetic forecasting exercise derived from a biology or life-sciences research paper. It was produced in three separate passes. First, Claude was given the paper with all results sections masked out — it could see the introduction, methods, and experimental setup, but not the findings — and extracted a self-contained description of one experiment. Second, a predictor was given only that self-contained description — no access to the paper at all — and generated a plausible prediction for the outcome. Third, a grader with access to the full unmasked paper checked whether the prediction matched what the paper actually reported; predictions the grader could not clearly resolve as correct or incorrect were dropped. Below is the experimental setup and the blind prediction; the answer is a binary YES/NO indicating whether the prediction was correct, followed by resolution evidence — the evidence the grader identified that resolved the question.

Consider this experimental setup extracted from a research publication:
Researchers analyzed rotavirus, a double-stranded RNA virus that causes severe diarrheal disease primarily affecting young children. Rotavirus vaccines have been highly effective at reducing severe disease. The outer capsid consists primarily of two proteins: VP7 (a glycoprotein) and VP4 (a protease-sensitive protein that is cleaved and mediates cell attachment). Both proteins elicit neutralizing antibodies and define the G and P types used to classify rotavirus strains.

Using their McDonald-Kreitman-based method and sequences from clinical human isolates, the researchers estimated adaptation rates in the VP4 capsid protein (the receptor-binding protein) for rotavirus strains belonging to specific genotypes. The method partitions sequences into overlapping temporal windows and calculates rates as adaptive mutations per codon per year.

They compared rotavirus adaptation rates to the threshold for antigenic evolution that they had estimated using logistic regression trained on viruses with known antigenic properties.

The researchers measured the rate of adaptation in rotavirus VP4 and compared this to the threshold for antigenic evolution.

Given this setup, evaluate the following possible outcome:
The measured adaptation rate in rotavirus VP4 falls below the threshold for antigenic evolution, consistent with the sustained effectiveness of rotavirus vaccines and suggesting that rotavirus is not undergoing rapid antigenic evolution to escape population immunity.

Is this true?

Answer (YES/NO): YES